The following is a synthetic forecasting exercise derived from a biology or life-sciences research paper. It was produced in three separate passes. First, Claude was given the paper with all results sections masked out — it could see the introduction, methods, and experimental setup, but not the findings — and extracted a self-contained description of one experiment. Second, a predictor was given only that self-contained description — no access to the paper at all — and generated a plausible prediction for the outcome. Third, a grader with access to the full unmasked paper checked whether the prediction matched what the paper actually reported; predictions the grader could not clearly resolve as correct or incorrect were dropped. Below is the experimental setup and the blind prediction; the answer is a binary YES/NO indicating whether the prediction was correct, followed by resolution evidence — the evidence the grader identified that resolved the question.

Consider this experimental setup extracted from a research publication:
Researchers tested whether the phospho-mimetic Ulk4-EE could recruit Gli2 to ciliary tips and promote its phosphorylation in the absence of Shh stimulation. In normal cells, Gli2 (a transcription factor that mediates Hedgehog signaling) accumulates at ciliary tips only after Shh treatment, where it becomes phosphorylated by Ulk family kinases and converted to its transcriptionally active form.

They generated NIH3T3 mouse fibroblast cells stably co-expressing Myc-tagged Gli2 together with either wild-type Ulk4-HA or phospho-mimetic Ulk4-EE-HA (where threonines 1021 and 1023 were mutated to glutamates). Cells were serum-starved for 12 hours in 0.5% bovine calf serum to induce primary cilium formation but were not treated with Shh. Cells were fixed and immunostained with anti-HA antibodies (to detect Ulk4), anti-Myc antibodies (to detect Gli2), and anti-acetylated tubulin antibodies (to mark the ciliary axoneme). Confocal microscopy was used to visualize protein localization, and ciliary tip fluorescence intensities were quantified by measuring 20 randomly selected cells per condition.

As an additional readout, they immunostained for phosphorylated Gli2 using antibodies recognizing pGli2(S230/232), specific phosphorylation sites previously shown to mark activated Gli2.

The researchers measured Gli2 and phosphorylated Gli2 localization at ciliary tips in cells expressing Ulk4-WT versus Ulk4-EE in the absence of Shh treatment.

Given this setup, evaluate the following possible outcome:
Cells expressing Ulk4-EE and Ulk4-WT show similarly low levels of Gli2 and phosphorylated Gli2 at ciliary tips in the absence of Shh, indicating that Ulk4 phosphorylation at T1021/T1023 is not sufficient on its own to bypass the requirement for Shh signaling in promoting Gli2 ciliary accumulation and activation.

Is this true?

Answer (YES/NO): NO